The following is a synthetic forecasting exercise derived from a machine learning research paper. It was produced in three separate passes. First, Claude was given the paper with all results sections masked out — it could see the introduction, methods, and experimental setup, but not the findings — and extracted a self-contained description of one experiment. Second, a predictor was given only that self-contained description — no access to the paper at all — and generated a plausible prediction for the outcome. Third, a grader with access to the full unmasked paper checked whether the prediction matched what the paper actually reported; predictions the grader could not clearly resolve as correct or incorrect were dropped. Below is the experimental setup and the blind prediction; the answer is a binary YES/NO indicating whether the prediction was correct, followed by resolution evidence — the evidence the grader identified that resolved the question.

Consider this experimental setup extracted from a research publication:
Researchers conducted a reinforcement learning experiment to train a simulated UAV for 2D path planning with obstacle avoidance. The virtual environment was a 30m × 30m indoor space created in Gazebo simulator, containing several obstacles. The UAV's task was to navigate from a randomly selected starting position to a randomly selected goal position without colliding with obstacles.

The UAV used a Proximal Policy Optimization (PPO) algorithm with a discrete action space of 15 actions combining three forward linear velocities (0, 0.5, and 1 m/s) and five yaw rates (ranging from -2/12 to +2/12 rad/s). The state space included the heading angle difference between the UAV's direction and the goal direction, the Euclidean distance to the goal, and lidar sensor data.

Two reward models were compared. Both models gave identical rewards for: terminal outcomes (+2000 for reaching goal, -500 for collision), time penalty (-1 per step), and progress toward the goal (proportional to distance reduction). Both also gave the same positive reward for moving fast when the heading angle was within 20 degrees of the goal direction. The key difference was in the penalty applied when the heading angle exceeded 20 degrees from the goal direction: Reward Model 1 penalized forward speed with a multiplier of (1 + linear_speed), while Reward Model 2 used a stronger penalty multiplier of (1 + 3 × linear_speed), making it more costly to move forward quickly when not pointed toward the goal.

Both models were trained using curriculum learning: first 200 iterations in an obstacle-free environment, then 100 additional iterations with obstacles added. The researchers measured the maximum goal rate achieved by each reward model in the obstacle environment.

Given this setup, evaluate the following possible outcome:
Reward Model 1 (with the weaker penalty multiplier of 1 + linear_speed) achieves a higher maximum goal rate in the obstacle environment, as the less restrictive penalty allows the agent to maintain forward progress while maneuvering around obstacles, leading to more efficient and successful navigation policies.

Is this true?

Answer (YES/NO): NO